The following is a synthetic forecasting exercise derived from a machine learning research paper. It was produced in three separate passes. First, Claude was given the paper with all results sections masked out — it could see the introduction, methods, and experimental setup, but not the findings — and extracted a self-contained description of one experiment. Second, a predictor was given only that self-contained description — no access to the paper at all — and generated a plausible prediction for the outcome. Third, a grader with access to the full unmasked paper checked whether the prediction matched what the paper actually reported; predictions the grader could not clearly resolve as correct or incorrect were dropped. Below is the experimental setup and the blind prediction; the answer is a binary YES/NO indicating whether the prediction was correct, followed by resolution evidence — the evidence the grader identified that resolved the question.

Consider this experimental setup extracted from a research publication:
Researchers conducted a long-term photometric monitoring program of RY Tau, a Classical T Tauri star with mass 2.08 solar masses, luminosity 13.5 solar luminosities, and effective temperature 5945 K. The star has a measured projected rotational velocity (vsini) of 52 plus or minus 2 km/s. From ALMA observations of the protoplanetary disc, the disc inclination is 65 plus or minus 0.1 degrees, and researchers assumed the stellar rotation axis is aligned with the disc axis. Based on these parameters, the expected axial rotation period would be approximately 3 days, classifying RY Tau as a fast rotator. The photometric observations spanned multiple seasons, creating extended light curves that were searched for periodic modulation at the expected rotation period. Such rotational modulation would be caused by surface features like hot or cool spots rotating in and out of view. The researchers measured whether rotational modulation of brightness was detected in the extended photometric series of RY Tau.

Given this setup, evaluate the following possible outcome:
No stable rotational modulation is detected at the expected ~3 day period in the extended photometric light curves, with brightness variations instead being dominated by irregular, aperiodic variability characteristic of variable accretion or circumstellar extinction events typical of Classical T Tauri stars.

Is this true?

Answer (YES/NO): YES